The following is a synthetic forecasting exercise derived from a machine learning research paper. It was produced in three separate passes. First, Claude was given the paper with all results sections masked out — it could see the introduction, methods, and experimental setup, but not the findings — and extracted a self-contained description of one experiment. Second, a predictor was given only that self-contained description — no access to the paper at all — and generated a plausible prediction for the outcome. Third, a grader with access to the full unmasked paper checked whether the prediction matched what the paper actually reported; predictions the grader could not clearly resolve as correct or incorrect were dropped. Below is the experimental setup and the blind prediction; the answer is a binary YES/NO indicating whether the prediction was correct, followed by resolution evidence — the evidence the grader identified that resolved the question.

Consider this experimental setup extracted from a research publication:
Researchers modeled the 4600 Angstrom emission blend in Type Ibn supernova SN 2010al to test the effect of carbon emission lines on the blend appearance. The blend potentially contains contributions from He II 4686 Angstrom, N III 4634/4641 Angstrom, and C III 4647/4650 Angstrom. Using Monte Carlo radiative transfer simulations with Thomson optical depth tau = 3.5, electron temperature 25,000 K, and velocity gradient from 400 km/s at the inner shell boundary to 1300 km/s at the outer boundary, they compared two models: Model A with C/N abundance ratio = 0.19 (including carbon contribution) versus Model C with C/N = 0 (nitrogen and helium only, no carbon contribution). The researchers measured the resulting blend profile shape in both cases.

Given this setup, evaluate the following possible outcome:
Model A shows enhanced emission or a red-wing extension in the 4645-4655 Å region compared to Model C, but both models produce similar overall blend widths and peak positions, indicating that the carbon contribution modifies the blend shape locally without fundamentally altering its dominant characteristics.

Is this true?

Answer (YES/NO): YES